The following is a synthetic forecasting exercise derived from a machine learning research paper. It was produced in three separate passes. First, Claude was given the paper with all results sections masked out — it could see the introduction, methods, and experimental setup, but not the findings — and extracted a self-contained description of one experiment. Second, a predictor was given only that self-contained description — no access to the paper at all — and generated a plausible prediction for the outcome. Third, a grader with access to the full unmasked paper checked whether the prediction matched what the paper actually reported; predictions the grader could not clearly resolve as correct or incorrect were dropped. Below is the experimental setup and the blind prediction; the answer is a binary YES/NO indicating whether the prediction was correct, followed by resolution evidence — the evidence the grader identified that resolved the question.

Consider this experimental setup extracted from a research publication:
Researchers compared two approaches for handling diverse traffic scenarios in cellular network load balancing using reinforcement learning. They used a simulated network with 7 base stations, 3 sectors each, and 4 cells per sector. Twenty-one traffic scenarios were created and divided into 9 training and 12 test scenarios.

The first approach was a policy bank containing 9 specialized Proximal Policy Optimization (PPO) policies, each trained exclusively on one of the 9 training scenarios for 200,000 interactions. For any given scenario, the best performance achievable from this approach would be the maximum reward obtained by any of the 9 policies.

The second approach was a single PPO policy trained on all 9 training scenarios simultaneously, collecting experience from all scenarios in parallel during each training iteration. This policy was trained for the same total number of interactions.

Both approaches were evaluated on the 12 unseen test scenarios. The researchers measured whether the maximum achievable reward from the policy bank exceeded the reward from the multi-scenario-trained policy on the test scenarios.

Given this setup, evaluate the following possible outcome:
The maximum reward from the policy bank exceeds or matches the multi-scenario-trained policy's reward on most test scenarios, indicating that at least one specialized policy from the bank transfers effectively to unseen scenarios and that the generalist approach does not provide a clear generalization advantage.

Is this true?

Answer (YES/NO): YES